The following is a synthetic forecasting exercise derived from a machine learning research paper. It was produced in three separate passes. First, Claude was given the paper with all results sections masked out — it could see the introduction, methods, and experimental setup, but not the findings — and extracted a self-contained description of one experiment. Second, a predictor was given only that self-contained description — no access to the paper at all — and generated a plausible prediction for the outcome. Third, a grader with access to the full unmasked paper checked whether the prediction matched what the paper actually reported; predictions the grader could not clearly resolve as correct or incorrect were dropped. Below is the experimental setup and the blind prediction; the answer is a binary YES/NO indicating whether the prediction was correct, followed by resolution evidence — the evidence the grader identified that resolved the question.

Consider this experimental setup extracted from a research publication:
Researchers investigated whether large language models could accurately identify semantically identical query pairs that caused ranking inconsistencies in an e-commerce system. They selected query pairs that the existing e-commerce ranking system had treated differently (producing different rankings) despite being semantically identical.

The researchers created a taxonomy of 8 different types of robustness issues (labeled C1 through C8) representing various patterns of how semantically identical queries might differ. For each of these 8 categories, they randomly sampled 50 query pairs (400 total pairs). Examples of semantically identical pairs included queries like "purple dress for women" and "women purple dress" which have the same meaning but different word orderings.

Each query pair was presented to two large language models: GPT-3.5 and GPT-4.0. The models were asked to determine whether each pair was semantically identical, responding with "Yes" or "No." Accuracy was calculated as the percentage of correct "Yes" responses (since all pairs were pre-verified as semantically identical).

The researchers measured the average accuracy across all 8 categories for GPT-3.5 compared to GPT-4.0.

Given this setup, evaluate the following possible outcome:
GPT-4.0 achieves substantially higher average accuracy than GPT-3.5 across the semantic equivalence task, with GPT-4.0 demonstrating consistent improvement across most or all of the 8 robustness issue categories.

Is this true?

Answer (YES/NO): YES